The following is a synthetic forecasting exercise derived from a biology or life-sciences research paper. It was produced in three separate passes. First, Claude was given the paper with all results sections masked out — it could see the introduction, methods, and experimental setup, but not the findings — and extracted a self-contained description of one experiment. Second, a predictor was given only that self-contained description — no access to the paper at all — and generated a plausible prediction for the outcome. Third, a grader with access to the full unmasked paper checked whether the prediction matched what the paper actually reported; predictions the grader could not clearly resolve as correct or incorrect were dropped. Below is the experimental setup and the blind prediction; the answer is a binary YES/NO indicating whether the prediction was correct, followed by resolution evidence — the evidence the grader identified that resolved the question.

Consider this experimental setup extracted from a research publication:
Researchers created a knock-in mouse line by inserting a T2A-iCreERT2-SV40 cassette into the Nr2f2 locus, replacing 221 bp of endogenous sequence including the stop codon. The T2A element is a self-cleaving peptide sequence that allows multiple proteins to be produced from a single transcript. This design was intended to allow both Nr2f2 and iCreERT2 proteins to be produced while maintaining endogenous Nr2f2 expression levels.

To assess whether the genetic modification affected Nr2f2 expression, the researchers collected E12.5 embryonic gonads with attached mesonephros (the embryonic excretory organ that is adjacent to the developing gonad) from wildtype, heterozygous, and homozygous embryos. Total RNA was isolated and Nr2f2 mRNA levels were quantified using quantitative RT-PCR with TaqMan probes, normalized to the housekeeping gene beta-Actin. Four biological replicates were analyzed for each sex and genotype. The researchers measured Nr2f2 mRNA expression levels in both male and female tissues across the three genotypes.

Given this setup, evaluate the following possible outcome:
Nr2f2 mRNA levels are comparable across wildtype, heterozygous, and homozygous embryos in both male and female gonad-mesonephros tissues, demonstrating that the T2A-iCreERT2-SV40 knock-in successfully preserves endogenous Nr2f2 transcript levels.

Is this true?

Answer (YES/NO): YES